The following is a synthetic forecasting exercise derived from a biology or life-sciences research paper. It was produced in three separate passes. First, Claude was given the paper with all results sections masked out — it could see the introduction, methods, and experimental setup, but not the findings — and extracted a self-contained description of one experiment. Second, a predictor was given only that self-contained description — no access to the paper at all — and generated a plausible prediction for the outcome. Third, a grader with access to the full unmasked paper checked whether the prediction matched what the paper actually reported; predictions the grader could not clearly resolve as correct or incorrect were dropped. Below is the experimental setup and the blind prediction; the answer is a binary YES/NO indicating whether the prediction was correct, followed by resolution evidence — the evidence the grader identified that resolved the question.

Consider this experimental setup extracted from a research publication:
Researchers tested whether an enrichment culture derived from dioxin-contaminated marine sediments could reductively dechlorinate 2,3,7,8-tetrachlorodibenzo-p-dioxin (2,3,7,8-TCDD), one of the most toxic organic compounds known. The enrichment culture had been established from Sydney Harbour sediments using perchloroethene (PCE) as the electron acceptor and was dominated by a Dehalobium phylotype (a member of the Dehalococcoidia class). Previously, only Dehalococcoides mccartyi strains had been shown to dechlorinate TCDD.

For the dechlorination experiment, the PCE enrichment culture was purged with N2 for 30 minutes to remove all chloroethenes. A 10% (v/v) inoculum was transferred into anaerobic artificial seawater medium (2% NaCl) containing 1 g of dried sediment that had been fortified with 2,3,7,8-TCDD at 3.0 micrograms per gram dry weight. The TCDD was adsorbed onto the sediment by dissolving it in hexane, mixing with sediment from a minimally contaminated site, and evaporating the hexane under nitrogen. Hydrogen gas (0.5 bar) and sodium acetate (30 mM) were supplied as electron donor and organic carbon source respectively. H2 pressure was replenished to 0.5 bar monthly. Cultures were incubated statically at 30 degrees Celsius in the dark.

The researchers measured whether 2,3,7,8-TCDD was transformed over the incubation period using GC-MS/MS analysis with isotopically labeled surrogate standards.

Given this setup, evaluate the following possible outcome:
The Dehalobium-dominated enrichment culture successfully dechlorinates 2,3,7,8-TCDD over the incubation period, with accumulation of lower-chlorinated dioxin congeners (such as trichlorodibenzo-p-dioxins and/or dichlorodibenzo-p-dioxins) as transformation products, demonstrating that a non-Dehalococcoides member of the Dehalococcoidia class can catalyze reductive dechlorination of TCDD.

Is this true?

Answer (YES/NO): YES